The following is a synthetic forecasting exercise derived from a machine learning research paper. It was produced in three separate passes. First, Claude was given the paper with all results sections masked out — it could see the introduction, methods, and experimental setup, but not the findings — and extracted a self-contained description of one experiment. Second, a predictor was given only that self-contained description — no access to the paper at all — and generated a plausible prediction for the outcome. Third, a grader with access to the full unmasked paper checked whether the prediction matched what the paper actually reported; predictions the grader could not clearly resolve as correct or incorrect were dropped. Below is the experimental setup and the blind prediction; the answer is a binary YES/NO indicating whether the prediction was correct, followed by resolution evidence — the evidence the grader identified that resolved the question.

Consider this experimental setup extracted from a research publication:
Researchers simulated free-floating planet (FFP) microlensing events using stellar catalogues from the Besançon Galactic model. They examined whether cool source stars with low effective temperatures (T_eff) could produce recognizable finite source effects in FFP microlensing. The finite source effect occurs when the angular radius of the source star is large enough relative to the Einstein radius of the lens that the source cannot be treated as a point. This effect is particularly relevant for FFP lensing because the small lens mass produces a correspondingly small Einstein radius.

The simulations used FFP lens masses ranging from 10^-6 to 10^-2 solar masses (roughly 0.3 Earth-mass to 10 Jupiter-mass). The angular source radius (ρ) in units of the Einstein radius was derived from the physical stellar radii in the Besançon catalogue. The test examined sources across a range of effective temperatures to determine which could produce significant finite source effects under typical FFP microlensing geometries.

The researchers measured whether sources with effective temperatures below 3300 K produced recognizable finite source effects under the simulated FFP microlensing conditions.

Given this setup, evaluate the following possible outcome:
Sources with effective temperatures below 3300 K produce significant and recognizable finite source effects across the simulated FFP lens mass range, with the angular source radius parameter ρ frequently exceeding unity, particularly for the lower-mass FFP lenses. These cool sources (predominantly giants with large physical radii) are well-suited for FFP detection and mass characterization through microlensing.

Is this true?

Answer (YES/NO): NO